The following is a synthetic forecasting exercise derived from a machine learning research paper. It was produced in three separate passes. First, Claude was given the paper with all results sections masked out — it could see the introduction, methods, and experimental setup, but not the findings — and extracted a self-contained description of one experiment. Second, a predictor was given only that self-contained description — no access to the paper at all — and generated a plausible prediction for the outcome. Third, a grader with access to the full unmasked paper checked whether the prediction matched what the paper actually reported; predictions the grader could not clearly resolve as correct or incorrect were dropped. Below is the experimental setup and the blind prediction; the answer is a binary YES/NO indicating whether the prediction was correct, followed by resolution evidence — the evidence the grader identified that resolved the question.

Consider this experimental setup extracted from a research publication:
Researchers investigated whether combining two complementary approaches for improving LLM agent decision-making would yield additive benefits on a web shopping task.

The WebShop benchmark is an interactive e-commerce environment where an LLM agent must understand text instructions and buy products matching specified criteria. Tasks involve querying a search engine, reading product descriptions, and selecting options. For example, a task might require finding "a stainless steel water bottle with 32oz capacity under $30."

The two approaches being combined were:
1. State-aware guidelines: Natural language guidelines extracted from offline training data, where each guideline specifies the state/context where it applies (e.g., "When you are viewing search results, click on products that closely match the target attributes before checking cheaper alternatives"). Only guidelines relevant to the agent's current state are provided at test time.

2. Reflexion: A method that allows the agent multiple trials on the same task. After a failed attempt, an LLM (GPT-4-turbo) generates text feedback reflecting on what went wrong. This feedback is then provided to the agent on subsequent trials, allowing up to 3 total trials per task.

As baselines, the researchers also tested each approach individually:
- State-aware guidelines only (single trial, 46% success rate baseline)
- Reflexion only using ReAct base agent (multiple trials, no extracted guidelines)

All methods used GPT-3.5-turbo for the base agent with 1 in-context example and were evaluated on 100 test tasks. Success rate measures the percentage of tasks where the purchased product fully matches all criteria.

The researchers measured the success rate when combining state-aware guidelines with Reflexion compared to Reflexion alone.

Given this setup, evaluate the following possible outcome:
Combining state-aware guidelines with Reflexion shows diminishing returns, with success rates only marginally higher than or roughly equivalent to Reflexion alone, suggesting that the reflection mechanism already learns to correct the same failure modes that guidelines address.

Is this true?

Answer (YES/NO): NO